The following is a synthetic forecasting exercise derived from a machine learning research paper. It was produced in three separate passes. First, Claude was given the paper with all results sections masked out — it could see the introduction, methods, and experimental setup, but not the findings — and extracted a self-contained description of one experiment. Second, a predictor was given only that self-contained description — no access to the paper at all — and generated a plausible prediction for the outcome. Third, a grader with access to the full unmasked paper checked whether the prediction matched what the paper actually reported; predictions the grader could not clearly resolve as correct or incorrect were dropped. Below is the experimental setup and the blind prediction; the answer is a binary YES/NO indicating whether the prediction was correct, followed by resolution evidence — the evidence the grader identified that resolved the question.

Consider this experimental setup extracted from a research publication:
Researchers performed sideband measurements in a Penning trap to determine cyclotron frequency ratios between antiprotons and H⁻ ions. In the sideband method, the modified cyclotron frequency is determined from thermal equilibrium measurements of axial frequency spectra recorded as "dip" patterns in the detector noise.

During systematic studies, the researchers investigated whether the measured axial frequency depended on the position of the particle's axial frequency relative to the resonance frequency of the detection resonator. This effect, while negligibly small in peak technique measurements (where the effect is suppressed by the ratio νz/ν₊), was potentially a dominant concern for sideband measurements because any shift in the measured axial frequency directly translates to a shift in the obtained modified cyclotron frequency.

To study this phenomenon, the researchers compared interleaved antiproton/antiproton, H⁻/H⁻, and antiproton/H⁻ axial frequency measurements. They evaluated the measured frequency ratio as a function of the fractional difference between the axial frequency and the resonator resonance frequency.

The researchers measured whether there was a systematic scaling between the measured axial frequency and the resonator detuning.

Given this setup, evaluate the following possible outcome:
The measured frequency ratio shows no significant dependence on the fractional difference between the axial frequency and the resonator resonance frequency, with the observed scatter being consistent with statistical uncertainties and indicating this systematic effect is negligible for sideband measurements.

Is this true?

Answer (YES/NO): NO